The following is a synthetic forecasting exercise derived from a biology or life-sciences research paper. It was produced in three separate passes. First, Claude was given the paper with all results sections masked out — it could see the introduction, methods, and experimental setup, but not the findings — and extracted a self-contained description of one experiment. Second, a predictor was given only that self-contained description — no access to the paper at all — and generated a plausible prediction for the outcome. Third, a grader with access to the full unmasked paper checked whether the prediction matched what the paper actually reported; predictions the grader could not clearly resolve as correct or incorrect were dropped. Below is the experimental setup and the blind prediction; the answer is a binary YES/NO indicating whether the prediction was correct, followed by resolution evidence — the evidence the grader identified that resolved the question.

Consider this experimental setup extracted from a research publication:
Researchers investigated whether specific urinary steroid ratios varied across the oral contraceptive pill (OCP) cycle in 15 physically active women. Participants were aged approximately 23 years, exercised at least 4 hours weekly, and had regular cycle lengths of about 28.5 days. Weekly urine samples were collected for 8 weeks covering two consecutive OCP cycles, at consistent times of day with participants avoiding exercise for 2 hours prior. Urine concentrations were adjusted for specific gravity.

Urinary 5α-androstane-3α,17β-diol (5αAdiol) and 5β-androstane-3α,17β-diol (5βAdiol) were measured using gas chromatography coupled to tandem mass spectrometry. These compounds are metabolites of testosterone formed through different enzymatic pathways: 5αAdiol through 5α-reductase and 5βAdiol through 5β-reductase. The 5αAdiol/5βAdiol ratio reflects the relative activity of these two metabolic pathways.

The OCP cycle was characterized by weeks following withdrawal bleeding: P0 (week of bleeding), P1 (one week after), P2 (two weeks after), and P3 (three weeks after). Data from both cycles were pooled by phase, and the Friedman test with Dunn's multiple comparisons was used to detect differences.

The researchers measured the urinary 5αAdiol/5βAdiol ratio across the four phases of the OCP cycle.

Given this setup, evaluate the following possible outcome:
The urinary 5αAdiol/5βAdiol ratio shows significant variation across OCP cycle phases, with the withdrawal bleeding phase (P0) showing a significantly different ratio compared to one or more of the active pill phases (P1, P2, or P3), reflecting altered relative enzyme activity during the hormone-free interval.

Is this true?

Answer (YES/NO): NO